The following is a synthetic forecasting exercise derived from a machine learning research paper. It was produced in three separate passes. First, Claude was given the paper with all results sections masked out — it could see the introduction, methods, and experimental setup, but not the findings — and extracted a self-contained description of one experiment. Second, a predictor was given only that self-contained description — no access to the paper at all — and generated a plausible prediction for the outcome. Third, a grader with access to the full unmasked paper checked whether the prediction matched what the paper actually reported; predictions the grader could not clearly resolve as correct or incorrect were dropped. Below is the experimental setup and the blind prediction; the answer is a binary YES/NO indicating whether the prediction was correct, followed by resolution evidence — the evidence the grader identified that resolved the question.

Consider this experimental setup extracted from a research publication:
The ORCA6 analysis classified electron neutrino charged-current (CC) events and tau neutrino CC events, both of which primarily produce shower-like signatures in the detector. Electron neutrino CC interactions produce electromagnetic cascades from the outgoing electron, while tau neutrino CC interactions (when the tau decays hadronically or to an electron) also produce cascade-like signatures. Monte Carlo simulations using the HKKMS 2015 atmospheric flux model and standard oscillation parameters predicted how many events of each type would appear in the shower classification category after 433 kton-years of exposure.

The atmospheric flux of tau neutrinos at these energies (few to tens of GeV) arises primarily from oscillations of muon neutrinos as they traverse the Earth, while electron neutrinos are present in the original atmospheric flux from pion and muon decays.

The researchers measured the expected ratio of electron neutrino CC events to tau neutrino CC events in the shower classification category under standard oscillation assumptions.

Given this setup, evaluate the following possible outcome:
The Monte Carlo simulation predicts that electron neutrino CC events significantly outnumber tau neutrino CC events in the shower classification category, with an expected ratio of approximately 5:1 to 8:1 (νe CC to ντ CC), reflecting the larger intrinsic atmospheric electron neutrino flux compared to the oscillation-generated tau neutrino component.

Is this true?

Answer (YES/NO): NO